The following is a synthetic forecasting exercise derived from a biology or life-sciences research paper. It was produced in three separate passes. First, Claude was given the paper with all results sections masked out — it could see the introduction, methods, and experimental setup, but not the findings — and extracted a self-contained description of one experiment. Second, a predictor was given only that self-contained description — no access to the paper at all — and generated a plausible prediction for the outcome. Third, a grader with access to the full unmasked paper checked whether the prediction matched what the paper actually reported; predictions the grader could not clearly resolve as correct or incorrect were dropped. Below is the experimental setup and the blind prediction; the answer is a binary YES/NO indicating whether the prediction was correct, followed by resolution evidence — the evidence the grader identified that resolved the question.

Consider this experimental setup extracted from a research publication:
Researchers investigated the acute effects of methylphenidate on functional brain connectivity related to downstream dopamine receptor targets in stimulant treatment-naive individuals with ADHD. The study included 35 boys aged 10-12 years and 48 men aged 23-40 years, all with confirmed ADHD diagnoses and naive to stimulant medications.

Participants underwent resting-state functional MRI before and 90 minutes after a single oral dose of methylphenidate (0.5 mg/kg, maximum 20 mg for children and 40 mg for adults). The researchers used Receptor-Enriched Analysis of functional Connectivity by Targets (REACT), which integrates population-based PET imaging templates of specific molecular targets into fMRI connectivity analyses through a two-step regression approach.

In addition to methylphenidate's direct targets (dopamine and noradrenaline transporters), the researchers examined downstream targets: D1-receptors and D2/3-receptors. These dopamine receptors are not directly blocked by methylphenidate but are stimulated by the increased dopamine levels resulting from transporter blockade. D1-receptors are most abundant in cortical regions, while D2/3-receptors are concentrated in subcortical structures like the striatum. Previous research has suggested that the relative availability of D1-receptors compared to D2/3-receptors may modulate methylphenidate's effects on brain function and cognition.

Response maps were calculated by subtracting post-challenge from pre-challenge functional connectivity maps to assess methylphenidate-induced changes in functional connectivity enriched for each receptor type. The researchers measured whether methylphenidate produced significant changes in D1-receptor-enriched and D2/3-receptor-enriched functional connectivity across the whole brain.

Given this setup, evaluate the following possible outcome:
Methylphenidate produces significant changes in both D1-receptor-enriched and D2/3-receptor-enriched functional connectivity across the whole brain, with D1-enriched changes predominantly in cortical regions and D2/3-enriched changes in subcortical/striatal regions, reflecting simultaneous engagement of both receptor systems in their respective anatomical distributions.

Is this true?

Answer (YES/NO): NO